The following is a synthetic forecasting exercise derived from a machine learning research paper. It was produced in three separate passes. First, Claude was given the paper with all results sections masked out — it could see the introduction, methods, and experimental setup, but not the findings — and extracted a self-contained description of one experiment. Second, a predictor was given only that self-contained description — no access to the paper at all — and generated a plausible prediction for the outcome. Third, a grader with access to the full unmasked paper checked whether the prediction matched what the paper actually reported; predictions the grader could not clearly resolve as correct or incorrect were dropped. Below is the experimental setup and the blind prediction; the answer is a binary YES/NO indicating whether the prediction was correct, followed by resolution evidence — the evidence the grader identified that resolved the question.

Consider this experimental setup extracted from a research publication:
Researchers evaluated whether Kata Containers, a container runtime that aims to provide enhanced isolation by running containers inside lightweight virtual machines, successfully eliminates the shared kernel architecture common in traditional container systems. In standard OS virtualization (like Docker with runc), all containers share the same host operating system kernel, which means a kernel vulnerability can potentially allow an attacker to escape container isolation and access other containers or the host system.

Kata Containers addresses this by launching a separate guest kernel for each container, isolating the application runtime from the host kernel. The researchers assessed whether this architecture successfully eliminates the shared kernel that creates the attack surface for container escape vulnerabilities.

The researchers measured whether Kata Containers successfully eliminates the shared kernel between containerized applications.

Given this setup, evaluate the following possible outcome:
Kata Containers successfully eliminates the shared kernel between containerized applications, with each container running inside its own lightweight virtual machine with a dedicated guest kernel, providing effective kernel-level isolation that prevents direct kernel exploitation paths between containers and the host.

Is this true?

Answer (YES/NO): YES